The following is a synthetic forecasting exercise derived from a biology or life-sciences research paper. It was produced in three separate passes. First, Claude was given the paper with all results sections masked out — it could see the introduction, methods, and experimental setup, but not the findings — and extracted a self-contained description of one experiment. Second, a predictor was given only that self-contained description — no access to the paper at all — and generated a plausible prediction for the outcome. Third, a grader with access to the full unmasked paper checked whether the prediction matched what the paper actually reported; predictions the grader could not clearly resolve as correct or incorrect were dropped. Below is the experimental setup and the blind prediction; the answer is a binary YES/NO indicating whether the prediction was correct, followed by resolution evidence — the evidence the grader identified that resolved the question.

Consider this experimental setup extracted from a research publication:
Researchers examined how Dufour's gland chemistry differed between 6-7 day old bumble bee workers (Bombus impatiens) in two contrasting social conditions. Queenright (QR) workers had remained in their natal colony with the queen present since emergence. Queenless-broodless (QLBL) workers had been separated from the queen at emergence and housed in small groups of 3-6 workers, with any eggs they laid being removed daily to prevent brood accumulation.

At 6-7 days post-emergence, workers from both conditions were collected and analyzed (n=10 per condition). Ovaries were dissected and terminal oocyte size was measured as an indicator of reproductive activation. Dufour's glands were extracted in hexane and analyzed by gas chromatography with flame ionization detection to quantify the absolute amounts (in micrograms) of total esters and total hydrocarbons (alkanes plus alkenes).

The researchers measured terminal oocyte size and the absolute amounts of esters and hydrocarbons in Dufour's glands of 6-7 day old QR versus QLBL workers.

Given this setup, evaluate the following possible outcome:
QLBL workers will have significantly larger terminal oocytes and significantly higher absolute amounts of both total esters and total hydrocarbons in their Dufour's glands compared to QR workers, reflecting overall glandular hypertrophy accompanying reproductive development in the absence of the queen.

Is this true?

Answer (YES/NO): NO